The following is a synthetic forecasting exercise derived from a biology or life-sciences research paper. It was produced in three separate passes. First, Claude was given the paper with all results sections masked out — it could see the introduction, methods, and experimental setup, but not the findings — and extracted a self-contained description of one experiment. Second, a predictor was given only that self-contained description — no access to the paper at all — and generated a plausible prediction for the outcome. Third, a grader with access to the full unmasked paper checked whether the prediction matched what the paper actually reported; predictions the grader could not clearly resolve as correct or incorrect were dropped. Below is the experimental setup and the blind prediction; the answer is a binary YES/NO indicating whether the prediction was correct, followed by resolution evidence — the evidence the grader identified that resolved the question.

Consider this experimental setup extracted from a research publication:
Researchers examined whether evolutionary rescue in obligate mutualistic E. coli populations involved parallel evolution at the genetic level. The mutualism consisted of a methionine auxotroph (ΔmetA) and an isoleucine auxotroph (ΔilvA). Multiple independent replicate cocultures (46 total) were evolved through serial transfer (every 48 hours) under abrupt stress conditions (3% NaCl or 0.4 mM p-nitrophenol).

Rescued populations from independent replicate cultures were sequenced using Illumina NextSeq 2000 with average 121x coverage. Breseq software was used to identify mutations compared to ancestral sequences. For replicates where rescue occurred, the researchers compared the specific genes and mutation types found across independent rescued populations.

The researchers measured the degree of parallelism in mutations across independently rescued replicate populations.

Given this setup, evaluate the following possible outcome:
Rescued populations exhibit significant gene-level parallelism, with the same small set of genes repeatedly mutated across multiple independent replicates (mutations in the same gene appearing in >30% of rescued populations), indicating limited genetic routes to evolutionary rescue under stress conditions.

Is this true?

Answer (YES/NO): YES